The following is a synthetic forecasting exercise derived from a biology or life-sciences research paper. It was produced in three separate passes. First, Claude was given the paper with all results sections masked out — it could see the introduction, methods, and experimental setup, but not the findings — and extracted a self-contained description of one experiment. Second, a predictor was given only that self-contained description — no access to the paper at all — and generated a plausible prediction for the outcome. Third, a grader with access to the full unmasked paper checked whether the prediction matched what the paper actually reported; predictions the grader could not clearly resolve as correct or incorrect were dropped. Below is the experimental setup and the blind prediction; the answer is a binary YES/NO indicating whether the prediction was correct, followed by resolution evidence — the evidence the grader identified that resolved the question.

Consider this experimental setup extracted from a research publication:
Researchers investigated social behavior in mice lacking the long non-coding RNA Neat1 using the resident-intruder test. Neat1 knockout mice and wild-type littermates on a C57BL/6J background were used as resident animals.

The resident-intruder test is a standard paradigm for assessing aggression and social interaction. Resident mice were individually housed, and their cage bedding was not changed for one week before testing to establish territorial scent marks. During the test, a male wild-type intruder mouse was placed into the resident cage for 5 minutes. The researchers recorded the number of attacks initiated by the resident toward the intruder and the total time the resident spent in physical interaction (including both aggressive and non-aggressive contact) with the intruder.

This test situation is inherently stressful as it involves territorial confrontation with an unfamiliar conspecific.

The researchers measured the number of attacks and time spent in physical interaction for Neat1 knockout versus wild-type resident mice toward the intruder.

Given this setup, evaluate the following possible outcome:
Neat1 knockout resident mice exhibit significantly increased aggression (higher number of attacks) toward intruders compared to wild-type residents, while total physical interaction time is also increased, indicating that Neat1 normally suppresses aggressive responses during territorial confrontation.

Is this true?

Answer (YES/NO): NO